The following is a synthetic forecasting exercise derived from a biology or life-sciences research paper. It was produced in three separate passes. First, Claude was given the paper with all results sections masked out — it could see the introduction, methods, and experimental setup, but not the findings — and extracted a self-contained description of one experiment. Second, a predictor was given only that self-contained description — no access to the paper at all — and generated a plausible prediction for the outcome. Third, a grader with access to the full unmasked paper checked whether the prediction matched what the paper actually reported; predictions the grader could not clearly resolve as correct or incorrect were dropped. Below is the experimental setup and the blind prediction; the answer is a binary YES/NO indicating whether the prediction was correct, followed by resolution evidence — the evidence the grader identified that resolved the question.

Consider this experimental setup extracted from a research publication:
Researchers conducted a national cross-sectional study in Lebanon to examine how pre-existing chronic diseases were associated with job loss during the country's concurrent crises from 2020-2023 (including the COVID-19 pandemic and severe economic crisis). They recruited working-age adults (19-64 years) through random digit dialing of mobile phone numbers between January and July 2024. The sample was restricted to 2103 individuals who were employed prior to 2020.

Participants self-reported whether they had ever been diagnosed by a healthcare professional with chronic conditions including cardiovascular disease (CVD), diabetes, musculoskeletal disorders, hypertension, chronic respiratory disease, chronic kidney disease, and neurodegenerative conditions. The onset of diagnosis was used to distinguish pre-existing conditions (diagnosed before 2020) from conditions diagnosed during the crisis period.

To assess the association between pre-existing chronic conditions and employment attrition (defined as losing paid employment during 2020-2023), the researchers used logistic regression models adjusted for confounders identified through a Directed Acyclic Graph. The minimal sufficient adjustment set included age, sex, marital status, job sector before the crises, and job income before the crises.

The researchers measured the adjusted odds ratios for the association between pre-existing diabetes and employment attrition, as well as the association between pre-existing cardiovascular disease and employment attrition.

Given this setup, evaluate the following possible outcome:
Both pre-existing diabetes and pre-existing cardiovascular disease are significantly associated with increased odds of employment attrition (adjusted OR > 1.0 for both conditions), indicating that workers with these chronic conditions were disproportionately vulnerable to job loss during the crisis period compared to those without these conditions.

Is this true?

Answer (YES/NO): YES